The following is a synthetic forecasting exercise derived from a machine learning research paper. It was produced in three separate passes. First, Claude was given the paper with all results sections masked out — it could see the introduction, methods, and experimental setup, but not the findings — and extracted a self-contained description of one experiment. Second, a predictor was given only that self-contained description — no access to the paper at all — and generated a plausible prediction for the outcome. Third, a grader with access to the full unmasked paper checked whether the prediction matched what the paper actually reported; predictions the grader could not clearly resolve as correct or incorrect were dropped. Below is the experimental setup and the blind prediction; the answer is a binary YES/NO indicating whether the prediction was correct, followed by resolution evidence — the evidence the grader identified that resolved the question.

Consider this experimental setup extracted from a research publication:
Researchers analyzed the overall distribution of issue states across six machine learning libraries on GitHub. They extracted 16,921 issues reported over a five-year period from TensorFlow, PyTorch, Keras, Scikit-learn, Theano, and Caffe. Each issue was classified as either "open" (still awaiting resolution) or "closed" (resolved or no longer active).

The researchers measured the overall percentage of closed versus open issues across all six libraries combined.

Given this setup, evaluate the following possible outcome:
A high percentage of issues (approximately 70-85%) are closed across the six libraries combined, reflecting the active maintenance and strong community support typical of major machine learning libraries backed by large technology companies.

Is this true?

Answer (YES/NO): YES